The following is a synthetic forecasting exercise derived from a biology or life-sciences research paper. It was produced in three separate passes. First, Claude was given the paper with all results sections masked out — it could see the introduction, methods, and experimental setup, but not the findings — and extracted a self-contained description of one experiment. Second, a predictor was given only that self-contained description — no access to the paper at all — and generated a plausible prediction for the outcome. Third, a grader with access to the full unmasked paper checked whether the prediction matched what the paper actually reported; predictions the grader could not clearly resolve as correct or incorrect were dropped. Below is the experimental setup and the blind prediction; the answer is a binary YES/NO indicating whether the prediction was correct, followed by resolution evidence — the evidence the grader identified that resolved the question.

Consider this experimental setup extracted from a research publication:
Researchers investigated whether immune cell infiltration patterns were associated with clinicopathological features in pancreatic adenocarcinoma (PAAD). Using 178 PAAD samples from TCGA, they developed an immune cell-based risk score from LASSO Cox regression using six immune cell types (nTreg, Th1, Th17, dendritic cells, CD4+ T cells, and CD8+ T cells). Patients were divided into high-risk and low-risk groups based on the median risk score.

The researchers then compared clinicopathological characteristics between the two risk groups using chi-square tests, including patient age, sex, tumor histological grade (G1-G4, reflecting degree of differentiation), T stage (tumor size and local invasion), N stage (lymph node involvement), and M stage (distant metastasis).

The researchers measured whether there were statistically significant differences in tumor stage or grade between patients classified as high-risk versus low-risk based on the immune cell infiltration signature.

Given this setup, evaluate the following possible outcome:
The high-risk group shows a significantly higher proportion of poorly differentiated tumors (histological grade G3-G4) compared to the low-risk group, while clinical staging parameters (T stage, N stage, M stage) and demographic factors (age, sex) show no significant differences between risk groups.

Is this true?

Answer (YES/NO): NO